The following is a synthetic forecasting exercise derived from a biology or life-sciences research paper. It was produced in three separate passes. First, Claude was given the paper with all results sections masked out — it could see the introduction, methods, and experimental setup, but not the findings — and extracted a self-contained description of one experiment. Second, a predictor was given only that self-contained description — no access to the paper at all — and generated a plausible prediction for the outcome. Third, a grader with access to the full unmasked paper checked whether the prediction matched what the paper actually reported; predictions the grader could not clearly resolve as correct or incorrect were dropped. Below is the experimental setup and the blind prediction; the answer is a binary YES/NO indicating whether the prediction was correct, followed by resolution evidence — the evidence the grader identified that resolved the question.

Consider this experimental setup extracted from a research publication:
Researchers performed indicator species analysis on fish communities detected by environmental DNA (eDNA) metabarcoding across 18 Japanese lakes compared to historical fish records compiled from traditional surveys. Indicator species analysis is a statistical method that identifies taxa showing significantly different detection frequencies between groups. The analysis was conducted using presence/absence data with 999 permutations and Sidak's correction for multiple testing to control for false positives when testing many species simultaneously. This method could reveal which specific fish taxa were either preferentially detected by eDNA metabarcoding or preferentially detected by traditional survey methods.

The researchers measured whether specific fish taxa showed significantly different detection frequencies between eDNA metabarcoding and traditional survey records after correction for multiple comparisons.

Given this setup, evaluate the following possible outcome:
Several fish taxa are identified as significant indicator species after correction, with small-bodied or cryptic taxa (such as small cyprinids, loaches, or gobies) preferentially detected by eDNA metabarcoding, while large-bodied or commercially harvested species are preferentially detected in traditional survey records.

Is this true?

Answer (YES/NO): NO